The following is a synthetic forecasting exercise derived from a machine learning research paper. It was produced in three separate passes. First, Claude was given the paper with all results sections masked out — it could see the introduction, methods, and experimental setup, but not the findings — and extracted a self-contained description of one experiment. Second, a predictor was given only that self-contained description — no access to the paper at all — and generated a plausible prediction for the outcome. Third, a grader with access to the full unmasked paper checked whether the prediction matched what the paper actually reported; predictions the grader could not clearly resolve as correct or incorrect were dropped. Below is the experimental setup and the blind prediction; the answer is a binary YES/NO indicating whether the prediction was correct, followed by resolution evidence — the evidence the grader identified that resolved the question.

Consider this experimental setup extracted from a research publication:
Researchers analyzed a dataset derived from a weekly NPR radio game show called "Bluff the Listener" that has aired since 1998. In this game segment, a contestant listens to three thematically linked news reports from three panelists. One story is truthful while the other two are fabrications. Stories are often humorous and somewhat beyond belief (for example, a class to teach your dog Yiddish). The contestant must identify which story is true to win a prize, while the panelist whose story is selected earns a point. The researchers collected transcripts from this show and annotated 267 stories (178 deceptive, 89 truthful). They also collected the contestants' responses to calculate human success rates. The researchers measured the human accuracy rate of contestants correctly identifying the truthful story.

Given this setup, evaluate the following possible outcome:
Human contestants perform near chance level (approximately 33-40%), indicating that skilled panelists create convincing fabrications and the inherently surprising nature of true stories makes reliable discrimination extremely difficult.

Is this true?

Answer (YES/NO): NO